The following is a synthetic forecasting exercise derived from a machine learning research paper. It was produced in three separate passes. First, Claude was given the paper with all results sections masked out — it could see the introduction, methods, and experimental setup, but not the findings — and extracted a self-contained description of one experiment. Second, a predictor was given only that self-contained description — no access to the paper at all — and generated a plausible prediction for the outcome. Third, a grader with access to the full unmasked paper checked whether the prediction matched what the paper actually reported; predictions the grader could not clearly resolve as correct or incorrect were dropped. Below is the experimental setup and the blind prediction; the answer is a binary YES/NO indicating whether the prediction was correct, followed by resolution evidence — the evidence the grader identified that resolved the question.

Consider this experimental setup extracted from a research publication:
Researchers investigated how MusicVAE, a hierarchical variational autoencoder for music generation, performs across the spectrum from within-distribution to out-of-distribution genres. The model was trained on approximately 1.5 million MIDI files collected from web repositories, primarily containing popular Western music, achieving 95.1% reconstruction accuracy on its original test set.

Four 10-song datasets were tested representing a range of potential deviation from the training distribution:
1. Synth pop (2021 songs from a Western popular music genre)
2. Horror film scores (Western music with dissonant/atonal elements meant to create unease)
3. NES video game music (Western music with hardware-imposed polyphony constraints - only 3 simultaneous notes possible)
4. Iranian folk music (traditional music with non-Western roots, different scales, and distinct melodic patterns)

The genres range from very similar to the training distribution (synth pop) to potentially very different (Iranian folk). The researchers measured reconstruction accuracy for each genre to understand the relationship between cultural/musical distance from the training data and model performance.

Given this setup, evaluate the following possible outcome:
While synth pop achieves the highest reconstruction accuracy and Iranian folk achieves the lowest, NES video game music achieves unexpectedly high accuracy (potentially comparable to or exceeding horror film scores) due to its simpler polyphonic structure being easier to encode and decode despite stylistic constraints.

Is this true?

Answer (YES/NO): NO